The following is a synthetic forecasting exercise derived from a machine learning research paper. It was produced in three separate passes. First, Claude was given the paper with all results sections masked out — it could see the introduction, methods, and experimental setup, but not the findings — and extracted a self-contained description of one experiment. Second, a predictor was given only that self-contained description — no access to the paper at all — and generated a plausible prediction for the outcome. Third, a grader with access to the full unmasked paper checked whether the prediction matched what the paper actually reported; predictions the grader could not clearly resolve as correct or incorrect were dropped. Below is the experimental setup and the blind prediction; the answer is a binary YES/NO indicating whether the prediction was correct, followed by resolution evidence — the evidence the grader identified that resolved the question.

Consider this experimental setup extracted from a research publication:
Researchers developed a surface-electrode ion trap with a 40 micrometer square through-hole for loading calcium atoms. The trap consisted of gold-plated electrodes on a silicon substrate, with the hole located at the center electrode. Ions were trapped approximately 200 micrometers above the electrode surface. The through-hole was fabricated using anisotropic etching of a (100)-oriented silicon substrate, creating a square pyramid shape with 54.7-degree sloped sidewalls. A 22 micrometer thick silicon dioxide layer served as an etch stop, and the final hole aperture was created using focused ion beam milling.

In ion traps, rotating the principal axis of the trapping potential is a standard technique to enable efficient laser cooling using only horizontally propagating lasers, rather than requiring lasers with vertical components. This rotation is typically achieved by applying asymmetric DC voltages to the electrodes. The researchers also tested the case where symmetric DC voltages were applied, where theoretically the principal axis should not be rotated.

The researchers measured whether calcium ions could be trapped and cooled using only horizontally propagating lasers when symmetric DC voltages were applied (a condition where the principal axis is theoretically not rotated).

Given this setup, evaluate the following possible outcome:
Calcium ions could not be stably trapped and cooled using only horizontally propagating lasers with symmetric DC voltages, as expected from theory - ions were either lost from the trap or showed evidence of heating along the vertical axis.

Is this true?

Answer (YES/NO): NO